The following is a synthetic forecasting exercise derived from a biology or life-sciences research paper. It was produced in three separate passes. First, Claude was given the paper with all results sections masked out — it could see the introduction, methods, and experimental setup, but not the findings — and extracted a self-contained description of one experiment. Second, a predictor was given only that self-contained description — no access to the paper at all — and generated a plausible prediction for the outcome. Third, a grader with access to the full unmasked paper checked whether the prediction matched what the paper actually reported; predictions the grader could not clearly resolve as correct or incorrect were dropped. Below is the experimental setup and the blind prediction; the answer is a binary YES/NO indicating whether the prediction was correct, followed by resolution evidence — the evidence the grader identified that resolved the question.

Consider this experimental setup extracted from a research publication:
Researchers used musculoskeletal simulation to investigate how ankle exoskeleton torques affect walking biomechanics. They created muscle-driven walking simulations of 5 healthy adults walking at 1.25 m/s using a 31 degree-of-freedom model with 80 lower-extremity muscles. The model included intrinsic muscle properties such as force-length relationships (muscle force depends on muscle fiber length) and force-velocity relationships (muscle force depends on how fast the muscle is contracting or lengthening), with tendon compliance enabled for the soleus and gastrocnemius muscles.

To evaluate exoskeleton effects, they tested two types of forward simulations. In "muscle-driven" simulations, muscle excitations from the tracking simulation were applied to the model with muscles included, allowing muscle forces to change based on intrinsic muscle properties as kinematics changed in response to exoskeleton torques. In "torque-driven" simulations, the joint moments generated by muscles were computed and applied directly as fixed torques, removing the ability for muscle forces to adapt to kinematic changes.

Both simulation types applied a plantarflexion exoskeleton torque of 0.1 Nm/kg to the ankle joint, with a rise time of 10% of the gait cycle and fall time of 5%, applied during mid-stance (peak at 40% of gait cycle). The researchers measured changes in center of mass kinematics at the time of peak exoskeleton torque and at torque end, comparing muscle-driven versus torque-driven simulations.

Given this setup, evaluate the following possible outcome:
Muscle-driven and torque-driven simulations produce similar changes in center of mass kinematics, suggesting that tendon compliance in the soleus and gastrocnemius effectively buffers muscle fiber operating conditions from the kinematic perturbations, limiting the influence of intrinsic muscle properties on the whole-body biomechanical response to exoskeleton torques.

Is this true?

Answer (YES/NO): NO